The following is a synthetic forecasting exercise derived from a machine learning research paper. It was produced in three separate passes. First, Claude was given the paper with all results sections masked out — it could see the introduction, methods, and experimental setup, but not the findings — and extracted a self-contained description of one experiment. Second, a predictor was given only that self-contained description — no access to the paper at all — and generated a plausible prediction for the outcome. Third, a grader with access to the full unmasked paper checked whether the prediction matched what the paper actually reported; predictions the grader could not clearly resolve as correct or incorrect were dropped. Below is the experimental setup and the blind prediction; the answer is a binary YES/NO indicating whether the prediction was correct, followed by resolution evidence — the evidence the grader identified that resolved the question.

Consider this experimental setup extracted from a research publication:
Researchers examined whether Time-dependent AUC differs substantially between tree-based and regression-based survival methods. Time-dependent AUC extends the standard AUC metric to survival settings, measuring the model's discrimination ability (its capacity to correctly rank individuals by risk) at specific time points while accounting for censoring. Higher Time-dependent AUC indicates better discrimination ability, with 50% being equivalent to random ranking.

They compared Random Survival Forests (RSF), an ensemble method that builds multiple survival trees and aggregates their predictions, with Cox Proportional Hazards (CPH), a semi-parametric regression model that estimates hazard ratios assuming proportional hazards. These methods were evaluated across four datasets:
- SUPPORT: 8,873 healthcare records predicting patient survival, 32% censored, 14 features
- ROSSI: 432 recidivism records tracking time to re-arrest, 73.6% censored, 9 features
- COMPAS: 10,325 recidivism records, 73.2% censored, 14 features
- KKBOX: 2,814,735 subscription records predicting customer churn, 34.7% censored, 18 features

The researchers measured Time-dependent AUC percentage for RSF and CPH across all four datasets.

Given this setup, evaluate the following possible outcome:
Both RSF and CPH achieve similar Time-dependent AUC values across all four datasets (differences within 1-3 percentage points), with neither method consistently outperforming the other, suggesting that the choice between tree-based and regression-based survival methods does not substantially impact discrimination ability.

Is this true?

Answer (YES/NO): NO